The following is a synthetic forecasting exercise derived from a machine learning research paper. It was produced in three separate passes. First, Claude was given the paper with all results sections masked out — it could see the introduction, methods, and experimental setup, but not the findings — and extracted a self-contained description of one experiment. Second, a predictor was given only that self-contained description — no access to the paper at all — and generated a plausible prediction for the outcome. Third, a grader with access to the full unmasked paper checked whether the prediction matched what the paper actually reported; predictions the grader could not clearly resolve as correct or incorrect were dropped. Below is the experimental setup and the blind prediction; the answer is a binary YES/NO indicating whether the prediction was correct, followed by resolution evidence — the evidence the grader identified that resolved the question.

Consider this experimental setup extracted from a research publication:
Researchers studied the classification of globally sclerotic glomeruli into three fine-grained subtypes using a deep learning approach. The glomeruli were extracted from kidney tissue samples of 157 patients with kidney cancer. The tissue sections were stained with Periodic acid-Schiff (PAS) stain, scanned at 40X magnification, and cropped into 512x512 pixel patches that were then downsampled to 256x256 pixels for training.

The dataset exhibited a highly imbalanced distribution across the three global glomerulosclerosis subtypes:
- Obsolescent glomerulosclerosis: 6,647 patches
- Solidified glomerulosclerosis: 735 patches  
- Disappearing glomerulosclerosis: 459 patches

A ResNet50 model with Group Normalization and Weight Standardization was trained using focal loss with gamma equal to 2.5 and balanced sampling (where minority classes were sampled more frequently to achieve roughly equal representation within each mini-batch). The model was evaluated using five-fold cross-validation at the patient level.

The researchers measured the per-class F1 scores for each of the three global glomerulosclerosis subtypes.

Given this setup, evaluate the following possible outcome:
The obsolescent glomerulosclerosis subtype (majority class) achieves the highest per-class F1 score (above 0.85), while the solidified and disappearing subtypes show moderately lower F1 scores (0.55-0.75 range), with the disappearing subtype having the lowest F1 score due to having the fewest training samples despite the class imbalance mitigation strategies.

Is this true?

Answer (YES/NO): NO